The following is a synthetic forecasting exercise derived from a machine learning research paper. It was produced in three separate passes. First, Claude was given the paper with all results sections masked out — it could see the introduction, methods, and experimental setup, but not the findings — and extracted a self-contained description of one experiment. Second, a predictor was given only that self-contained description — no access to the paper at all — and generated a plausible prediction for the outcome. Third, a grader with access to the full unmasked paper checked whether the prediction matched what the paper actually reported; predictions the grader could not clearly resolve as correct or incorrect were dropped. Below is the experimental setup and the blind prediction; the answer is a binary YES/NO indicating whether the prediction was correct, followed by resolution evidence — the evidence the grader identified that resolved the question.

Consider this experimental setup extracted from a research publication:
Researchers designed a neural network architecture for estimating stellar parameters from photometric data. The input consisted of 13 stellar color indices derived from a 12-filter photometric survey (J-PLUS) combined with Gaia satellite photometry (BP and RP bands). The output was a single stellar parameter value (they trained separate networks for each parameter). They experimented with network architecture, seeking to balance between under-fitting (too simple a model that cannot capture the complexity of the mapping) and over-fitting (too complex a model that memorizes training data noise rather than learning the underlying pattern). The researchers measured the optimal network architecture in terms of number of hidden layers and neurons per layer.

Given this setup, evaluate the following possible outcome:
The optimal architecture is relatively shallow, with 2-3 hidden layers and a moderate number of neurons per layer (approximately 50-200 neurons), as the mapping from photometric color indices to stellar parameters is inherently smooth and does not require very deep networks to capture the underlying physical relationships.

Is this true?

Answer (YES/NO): NO